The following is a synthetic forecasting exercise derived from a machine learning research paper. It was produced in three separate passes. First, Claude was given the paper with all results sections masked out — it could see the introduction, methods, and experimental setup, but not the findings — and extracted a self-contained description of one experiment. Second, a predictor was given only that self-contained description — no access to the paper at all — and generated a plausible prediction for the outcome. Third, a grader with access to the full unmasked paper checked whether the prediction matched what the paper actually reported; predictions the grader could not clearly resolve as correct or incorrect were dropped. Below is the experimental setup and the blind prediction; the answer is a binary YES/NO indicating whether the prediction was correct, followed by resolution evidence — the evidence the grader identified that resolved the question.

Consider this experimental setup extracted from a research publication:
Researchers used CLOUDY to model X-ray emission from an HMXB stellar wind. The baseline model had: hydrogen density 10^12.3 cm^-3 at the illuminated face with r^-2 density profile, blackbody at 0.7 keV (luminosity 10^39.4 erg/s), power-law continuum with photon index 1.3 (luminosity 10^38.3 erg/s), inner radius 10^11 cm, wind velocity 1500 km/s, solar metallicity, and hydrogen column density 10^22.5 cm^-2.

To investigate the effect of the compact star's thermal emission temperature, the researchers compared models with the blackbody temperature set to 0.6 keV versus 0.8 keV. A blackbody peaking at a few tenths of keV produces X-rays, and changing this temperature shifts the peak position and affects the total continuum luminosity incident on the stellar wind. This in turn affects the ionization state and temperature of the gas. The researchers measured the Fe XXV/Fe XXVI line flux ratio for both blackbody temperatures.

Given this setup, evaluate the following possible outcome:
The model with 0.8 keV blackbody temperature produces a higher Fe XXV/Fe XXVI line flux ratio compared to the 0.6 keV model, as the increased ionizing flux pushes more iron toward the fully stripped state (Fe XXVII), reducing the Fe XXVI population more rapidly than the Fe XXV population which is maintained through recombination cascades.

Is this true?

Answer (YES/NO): NO